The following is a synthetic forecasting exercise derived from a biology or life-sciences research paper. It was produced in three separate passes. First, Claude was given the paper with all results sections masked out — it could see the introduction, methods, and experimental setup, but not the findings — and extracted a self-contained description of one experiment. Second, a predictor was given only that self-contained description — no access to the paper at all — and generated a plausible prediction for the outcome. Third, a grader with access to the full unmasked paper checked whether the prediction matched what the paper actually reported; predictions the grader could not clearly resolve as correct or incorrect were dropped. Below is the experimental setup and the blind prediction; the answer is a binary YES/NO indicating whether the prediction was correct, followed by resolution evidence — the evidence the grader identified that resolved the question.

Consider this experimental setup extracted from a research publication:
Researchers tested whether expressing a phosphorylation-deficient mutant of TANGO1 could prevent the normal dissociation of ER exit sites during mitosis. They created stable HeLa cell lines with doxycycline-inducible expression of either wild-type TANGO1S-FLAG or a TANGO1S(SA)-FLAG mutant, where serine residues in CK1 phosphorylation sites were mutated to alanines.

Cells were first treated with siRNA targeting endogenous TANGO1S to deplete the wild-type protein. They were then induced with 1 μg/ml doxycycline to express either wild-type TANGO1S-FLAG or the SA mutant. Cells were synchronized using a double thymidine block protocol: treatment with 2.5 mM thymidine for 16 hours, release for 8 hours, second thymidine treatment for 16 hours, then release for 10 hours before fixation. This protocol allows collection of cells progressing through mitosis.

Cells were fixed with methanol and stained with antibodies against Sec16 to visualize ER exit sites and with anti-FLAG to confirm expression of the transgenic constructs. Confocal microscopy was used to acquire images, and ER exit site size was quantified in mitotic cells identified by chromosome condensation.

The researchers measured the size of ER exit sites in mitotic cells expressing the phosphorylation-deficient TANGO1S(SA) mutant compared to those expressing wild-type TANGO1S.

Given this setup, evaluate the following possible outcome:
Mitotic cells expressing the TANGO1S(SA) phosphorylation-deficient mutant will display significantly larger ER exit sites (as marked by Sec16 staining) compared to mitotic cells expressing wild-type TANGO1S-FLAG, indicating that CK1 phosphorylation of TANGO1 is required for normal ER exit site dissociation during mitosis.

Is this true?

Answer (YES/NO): YES